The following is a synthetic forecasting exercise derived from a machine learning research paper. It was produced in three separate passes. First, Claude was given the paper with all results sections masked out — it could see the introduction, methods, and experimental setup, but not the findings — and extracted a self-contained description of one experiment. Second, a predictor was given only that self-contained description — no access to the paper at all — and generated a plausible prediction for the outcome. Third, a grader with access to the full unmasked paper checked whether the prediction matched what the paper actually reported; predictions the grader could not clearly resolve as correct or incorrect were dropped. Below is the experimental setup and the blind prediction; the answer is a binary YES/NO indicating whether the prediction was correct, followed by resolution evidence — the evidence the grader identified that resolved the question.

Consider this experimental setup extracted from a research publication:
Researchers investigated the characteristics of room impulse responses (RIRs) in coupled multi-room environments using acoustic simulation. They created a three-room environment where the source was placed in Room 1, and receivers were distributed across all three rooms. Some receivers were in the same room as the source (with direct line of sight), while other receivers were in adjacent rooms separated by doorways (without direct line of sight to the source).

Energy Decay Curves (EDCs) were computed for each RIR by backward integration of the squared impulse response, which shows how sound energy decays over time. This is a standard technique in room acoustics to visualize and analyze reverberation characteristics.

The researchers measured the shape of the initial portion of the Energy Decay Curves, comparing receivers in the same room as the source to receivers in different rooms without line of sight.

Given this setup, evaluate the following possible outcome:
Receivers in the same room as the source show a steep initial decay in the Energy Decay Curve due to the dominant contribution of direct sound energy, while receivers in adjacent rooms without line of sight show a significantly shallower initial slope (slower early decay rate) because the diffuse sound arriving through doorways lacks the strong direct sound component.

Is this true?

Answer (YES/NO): NO